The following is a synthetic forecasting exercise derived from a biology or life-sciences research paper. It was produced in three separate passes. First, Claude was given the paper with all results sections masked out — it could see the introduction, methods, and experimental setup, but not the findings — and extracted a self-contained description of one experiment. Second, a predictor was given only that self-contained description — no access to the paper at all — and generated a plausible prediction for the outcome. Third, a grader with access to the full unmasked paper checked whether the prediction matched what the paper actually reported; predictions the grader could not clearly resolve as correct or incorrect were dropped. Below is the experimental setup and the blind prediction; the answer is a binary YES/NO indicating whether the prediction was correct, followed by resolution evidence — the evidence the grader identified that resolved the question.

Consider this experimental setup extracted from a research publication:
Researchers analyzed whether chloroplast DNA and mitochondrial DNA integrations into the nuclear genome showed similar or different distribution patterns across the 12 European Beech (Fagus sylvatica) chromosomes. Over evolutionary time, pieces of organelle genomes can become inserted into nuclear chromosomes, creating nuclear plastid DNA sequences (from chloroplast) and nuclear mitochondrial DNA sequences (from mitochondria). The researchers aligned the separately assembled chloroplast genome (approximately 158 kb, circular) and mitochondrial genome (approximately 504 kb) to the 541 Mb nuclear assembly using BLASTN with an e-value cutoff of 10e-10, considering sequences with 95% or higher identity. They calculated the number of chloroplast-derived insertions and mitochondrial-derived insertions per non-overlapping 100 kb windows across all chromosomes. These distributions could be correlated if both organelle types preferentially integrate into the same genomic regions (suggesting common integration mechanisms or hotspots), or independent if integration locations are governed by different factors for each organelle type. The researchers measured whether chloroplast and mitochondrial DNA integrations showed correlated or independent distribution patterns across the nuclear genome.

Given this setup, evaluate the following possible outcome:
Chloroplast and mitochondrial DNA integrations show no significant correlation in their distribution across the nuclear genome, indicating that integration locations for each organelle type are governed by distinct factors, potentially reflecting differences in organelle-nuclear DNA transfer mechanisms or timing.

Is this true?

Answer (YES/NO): NO